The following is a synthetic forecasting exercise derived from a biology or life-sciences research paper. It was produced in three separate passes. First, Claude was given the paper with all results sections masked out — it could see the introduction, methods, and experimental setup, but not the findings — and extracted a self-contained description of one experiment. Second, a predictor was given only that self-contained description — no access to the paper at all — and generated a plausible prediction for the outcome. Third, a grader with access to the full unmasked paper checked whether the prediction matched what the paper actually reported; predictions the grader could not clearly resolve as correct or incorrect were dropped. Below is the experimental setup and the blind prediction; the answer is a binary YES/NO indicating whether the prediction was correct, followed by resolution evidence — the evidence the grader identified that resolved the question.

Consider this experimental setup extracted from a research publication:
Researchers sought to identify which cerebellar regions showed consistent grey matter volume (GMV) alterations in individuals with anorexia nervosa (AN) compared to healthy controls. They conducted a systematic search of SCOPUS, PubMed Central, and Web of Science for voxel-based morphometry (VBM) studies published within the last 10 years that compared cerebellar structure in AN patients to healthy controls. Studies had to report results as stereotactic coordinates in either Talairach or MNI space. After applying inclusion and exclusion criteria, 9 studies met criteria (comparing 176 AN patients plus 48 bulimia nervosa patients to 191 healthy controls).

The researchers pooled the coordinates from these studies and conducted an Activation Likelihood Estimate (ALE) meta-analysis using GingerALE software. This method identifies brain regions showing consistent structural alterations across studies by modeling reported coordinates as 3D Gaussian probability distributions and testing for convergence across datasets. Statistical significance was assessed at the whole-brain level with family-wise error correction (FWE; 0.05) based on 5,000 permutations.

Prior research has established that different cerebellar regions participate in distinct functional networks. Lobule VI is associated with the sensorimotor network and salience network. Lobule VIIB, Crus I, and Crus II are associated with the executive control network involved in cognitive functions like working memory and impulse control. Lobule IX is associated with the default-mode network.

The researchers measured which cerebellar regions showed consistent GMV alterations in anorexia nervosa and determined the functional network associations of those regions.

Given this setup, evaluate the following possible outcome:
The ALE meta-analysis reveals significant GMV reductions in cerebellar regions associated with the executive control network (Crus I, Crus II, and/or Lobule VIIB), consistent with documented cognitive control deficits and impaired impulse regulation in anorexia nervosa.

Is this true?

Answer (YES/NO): NO